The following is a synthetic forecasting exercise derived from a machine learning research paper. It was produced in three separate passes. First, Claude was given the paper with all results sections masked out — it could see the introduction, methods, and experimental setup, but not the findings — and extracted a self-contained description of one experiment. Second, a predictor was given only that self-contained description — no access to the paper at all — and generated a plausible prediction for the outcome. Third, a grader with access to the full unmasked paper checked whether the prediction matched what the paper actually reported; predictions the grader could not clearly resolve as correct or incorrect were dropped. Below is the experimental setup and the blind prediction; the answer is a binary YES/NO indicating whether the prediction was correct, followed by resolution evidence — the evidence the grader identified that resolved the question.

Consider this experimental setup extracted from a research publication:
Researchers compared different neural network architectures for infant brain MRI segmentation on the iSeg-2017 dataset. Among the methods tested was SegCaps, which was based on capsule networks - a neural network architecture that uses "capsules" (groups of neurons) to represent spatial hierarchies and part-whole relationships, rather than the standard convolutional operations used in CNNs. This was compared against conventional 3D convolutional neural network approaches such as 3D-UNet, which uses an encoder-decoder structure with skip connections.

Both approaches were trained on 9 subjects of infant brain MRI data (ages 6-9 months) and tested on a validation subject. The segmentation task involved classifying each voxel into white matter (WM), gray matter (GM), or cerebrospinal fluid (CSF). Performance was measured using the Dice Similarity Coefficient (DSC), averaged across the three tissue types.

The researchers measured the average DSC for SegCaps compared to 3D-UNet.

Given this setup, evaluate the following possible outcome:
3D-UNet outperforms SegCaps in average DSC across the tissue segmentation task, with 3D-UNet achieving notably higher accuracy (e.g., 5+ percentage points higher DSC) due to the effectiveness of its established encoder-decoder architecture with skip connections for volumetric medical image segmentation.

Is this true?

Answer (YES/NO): YES